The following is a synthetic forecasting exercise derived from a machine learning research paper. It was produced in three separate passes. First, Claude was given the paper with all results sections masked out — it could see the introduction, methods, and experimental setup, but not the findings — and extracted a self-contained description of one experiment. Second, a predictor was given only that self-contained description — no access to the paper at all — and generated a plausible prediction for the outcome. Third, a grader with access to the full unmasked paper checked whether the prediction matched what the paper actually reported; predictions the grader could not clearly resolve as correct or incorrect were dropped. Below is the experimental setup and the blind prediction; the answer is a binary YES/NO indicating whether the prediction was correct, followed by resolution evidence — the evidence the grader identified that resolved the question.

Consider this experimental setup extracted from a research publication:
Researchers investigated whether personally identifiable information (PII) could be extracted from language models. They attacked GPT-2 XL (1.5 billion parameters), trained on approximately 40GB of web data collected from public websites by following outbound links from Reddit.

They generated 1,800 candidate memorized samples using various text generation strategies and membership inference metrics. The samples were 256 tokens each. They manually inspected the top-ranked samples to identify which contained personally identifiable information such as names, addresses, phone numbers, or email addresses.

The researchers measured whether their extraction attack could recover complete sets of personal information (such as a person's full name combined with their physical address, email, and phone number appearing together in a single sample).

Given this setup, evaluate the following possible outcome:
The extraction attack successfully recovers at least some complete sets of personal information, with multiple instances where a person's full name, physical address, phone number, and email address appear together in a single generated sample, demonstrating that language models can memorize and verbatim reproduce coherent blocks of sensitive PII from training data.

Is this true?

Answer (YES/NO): NO